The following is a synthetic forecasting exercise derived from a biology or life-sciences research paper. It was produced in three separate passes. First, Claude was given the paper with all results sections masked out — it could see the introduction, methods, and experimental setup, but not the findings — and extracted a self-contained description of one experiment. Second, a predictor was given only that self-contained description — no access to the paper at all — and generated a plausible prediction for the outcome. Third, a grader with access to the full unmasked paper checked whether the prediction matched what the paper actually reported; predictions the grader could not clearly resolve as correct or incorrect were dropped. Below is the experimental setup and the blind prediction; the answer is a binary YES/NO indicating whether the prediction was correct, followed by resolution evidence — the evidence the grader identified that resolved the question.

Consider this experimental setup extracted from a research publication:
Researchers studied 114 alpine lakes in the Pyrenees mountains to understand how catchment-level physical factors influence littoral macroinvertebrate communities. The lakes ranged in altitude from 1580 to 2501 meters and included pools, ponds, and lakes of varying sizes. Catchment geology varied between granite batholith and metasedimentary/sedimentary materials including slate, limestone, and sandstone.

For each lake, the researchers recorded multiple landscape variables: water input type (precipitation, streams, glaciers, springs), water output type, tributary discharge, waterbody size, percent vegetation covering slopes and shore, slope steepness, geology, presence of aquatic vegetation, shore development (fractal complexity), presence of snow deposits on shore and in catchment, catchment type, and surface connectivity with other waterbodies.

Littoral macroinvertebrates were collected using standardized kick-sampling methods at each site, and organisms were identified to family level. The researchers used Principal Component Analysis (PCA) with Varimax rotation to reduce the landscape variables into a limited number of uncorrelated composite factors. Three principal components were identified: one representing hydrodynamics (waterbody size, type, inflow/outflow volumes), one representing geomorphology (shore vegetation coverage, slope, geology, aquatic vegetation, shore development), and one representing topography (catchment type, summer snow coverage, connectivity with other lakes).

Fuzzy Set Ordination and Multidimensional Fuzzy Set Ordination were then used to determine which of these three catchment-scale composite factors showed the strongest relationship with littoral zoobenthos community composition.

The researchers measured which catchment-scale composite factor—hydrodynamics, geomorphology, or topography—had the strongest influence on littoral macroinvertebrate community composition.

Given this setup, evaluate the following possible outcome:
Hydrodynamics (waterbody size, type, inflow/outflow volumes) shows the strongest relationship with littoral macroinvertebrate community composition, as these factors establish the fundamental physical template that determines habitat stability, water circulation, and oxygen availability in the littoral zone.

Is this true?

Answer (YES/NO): NO